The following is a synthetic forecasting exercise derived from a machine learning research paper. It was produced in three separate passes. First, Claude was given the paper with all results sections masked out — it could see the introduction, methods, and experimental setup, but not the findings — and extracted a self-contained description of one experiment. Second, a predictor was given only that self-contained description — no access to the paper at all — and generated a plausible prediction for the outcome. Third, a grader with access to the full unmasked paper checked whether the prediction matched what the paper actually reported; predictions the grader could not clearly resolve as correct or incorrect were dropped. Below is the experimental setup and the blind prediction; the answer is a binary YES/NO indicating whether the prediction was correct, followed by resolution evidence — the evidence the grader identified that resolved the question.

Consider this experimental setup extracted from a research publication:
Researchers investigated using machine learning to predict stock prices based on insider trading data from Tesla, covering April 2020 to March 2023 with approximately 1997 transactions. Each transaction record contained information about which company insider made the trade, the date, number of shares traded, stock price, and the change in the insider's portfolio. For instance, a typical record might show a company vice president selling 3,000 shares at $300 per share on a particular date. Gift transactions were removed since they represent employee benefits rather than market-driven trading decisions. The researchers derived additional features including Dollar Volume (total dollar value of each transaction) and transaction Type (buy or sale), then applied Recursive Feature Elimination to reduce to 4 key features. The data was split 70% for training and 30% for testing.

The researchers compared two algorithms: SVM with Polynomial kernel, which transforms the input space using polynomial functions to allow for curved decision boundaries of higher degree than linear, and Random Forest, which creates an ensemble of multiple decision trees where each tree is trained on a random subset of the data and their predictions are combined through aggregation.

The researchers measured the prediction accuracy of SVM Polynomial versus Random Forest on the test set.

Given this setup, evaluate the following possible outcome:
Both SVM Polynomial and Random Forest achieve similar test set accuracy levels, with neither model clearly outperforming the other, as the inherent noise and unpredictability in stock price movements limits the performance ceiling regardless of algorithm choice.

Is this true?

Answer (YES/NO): NO